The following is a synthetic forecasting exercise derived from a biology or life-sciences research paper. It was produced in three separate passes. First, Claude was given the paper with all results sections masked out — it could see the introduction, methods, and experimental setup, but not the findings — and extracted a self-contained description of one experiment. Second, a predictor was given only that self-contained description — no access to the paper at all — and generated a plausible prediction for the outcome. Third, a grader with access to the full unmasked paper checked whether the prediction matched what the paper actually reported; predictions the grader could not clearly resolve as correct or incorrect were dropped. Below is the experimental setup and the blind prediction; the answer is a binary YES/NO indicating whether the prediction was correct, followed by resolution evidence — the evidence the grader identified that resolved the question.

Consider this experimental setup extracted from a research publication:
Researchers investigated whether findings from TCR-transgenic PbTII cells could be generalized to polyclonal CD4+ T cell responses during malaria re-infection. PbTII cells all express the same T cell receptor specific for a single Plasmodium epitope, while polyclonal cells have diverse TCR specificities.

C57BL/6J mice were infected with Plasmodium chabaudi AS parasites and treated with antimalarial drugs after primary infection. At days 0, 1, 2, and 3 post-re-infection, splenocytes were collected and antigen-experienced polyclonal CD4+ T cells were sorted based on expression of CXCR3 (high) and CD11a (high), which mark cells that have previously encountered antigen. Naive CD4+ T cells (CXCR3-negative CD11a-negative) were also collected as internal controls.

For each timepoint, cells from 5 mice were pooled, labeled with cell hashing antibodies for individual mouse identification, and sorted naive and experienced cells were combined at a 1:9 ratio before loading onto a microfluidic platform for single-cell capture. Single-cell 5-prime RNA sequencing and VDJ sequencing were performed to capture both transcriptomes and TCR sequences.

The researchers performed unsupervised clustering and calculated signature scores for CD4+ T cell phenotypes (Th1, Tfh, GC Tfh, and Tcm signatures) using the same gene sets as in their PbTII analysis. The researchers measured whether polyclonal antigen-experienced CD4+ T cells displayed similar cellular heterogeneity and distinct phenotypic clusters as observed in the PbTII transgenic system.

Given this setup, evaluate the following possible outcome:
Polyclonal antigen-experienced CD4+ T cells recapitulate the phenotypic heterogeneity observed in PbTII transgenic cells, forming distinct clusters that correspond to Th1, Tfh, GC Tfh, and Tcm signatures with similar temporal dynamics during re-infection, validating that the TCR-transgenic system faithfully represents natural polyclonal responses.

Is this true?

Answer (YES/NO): YES